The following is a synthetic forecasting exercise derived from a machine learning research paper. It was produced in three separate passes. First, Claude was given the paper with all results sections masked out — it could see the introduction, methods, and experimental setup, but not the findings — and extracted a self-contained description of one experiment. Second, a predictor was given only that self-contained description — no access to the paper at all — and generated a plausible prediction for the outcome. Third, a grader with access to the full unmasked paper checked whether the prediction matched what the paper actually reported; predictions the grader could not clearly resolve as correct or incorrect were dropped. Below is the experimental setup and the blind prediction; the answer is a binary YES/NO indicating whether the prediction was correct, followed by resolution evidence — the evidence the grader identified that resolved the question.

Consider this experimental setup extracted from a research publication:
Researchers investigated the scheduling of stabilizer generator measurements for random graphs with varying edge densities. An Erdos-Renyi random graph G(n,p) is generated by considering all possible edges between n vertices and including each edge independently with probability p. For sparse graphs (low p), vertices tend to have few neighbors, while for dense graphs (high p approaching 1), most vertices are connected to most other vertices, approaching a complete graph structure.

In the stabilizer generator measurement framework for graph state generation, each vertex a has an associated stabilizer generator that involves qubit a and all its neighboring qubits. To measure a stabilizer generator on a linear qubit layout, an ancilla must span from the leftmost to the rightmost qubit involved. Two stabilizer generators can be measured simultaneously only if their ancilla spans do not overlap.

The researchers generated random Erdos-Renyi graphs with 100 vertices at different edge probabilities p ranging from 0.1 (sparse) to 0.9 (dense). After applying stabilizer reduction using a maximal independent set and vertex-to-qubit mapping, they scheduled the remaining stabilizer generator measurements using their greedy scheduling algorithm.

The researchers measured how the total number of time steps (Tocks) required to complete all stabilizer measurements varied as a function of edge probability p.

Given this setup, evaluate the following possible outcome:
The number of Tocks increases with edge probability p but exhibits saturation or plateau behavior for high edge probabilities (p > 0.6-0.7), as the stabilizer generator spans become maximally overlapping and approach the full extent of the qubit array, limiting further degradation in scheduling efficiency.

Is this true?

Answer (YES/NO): YES